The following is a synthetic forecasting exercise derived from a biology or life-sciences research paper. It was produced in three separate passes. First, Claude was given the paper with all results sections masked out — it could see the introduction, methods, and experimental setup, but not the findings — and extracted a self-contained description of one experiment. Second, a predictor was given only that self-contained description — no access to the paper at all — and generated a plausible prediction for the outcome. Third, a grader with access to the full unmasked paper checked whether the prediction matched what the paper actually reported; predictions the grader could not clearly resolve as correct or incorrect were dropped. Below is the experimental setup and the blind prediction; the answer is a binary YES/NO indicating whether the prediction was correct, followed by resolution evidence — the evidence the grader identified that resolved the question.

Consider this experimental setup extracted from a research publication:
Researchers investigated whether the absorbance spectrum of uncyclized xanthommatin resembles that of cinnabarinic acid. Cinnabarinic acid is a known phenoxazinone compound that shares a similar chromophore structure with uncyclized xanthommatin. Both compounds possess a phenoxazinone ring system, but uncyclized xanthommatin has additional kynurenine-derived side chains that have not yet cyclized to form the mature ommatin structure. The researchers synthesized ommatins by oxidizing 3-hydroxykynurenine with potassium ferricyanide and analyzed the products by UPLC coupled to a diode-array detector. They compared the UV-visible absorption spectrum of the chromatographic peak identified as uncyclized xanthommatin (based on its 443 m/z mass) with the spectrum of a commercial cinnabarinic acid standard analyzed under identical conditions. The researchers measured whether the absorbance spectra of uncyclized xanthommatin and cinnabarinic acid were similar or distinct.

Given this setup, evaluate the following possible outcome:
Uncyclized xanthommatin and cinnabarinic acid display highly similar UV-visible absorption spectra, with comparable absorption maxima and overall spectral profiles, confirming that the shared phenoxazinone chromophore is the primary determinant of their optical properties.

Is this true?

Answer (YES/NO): YES